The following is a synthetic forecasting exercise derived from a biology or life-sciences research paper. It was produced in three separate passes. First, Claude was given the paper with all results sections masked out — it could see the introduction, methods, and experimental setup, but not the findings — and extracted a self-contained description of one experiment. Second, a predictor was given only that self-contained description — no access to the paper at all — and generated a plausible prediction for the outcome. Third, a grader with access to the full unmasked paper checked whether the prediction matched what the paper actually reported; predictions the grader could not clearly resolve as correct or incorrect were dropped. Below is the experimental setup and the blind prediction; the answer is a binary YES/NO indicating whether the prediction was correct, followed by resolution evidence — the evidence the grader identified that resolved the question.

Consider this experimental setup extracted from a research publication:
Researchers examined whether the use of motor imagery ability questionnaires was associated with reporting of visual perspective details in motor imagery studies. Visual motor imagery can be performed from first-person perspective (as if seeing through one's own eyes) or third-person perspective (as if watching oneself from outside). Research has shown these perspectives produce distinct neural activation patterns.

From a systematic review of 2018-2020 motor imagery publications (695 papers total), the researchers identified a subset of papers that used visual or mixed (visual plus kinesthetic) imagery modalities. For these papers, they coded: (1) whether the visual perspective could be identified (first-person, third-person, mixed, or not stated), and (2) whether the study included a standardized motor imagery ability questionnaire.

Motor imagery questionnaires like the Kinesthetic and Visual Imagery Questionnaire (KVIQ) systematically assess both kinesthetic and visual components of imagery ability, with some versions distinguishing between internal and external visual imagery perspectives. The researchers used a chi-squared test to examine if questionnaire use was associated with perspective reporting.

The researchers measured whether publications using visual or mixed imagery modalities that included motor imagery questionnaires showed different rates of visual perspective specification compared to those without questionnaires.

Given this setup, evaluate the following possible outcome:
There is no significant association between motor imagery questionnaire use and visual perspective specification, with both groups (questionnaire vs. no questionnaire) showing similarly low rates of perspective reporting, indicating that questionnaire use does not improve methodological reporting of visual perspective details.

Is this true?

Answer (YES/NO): NO